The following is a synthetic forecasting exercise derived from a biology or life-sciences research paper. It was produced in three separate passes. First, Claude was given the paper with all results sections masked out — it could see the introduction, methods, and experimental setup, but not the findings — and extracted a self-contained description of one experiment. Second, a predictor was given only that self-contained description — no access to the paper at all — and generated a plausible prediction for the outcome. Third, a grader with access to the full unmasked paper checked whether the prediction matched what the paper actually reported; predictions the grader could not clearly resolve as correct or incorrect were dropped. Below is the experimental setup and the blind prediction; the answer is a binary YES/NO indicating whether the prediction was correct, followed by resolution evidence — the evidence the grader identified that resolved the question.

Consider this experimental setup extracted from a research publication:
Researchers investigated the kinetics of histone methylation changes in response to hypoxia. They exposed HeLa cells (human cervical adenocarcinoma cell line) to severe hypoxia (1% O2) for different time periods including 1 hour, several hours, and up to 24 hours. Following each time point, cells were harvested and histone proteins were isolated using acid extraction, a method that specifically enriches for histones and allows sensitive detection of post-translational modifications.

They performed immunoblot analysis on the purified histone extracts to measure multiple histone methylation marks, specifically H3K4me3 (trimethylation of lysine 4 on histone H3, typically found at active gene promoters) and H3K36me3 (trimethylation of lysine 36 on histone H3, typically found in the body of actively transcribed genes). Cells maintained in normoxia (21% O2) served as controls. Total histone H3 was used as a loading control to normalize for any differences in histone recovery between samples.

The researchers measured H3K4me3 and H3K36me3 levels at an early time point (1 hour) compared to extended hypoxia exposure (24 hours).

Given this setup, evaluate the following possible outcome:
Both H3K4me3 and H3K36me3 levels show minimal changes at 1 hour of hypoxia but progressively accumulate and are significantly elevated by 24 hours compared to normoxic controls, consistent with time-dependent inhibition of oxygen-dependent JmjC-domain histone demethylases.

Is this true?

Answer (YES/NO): NO